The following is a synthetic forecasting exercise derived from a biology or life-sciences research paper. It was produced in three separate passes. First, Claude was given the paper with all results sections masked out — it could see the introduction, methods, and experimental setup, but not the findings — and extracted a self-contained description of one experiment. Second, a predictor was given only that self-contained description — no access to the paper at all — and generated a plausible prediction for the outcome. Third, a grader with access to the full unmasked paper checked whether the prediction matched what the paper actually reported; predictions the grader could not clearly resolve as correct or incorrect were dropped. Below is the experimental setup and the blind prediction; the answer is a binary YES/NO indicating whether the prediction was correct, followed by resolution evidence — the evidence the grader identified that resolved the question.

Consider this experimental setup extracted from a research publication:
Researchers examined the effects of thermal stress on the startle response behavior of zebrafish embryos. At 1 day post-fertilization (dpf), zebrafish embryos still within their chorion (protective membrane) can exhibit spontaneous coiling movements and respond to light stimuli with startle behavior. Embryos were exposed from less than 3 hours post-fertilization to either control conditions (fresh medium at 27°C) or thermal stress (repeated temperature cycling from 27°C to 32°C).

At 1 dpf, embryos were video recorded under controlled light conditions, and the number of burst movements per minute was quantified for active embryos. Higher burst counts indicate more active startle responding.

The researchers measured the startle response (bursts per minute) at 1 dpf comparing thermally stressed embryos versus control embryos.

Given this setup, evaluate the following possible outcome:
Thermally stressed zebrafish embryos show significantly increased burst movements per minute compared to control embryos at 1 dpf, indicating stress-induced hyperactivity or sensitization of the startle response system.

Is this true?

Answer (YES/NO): NO